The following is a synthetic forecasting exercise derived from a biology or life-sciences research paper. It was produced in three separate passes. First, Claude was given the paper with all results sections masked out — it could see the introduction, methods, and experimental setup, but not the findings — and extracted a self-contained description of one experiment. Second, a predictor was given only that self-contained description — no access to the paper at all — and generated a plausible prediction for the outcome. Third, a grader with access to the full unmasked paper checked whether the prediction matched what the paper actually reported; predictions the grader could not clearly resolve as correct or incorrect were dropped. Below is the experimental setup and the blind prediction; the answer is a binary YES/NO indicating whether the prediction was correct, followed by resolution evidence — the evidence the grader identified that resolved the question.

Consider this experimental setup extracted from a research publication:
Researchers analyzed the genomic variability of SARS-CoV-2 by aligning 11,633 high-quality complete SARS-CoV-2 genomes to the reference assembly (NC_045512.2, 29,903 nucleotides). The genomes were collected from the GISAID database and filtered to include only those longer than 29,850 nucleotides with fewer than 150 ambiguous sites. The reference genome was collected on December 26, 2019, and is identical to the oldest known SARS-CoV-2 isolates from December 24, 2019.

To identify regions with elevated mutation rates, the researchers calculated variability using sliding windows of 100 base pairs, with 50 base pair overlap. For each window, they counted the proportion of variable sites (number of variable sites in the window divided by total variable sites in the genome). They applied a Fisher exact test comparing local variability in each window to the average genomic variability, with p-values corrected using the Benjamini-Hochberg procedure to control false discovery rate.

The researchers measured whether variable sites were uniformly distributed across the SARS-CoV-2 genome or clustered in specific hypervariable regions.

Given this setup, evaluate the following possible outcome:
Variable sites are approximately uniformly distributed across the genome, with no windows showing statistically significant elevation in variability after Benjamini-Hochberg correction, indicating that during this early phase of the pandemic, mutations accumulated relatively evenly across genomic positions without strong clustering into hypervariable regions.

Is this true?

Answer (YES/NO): NO